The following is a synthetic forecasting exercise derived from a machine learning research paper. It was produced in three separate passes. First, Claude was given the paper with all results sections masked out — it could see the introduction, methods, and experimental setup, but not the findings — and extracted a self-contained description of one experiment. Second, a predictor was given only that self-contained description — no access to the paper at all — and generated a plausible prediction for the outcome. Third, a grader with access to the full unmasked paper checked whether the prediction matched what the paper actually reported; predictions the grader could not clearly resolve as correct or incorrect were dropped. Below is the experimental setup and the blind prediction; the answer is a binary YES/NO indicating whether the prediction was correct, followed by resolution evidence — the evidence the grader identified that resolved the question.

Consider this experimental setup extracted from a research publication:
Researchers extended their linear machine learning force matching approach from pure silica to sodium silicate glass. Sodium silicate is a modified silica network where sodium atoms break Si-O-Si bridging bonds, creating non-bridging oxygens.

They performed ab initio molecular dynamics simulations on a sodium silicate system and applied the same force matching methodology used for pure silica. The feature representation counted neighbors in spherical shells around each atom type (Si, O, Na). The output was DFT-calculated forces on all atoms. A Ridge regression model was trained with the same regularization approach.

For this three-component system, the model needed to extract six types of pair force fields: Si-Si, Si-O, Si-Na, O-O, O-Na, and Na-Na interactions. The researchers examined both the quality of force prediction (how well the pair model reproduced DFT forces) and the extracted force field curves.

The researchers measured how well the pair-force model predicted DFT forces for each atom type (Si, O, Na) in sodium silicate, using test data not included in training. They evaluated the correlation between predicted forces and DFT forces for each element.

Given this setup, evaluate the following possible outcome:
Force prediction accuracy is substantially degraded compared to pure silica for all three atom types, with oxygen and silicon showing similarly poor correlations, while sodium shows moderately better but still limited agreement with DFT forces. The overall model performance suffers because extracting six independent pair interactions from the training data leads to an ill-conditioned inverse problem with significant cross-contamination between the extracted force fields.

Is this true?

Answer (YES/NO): NO